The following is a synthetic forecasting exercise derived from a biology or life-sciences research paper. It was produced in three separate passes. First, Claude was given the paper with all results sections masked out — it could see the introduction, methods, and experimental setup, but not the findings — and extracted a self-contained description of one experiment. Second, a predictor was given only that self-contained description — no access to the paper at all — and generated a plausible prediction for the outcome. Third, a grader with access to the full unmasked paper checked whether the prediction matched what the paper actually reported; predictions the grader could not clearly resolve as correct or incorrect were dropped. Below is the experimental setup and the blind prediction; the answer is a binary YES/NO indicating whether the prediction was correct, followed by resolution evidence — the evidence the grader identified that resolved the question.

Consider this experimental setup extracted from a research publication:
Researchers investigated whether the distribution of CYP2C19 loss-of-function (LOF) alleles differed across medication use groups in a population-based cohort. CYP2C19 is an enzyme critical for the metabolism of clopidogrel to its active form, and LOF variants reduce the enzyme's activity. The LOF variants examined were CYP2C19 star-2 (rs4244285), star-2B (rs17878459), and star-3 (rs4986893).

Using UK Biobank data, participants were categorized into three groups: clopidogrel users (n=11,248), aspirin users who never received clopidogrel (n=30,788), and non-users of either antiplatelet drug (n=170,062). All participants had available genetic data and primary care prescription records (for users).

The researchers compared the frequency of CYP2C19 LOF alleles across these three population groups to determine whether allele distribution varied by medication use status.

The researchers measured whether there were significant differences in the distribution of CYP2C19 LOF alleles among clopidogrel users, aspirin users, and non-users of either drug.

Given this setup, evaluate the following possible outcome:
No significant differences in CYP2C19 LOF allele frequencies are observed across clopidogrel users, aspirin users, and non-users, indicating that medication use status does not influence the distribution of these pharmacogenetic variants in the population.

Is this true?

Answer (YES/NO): YES